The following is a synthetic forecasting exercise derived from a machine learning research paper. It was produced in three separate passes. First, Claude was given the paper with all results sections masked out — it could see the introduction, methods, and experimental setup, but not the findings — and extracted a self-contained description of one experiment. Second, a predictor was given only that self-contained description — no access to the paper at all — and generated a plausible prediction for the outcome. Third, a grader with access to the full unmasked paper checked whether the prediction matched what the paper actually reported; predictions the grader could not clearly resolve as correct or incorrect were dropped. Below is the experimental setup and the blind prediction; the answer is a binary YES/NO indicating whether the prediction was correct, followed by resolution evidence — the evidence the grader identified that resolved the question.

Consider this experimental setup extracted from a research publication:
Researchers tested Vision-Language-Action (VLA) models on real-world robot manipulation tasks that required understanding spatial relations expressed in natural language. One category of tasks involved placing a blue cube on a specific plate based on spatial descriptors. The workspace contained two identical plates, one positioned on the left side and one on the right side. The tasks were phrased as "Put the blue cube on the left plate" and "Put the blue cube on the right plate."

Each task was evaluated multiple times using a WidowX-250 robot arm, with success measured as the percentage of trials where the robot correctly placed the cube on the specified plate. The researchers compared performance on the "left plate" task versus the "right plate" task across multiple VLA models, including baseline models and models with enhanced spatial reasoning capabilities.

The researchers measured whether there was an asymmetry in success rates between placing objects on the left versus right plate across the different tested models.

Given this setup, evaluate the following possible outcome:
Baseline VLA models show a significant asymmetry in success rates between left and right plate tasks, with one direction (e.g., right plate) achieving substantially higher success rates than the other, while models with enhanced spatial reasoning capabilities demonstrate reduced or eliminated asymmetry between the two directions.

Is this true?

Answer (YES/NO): YES